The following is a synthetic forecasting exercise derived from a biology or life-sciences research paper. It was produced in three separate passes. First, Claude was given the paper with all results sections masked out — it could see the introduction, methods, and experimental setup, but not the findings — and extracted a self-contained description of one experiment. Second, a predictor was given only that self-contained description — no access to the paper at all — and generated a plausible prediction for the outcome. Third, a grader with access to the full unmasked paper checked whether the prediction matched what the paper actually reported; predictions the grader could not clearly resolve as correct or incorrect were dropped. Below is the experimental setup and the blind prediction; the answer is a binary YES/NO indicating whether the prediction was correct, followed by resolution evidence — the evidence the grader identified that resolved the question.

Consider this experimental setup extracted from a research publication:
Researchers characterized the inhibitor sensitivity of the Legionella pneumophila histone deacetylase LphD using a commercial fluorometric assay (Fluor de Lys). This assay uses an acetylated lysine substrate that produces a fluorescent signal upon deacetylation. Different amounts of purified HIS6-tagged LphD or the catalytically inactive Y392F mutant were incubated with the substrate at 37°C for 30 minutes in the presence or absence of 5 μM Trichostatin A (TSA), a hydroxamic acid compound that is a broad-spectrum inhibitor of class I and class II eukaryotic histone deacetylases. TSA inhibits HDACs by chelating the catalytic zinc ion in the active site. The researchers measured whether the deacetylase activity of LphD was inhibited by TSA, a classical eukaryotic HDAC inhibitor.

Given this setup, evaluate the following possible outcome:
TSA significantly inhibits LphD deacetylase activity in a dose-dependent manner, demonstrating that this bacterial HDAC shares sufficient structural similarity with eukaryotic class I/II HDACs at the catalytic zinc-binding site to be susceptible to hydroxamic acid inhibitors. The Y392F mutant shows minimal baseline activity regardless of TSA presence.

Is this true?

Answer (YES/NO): NO